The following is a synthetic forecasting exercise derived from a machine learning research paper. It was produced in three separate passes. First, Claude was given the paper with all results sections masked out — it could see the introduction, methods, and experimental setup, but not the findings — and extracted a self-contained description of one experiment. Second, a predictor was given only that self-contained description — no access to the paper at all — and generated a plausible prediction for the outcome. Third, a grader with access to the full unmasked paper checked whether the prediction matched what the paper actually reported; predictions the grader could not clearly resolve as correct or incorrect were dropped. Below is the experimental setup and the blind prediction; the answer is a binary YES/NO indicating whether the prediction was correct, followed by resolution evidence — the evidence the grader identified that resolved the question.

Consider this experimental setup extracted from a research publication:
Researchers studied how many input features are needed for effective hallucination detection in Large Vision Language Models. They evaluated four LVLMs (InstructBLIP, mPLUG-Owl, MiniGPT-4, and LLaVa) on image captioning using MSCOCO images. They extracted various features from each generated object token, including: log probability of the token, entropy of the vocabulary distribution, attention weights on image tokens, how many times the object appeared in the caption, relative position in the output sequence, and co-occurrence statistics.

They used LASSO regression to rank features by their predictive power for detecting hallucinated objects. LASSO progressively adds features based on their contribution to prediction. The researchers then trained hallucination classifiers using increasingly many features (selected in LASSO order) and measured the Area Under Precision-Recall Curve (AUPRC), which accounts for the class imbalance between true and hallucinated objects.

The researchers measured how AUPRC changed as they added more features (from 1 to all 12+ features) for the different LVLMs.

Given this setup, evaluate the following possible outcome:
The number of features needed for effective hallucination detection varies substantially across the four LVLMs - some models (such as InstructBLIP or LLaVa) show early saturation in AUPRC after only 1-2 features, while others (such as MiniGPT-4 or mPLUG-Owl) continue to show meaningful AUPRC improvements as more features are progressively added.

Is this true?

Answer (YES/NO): NO